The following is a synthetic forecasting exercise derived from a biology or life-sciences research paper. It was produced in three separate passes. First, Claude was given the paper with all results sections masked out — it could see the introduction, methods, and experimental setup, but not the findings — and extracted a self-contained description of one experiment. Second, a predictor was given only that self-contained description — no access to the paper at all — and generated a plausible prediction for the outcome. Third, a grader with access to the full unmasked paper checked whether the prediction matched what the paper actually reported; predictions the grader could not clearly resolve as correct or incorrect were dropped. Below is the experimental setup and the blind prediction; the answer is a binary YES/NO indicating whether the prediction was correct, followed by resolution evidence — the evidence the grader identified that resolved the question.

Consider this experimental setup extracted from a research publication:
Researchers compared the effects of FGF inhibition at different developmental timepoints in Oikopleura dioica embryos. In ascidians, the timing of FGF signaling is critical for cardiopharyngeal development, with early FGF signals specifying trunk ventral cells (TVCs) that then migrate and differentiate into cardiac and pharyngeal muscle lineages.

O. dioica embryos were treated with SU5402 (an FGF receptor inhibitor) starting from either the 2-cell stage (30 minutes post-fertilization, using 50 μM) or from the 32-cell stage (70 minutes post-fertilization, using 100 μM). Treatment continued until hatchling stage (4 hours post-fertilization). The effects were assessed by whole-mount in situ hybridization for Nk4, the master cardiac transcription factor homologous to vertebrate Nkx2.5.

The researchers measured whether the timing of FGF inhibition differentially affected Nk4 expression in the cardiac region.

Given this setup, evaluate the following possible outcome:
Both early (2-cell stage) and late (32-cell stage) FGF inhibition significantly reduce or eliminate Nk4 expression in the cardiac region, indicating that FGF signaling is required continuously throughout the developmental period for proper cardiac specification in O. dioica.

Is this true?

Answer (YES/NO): NO